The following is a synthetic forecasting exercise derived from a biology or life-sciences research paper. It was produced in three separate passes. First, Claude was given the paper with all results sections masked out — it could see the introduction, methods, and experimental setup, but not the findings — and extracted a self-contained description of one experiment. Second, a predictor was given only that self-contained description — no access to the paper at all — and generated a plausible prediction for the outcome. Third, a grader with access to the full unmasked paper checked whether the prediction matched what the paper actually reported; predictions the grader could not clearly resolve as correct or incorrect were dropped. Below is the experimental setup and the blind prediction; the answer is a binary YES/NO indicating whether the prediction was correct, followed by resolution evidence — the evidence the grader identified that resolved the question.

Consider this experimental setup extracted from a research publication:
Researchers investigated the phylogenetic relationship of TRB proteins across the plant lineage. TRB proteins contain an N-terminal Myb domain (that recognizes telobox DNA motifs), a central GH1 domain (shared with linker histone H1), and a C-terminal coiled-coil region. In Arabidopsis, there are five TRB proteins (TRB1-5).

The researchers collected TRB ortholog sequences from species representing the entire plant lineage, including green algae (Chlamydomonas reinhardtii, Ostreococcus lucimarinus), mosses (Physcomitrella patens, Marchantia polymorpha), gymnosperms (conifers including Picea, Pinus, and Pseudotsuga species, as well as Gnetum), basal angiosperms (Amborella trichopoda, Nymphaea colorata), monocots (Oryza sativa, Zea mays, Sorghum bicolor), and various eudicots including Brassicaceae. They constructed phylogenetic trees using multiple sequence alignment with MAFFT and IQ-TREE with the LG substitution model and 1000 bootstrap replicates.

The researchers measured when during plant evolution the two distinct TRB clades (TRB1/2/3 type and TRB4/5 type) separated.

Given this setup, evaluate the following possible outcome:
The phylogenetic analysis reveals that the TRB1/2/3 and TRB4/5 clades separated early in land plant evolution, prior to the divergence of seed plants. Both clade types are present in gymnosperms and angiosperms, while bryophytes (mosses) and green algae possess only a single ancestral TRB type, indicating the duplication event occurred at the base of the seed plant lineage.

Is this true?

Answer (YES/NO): NO